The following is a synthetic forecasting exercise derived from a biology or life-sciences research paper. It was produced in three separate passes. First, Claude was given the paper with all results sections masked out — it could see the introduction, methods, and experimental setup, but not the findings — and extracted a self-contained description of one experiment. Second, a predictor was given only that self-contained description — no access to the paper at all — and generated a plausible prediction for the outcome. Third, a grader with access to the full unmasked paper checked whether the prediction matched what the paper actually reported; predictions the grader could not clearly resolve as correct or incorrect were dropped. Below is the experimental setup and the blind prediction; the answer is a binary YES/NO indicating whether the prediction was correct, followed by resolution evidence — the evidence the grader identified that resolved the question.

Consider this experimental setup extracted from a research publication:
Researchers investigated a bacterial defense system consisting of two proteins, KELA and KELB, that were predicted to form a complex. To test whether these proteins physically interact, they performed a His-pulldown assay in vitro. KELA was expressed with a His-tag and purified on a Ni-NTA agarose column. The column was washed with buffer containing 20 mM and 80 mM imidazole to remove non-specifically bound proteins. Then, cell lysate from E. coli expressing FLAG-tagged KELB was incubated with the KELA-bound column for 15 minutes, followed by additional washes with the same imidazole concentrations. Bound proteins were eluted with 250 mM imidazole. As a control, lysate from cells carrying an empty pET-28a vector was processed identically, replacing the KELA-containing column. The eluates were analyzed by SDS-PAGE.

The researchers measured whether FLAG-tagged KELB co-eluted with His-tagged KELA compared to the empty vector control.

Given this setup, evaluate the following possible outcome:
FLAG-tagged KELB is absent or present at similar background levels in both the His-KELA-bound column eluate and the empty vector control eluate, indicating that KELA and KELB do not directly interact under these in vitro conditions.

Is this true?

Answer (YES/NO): NO